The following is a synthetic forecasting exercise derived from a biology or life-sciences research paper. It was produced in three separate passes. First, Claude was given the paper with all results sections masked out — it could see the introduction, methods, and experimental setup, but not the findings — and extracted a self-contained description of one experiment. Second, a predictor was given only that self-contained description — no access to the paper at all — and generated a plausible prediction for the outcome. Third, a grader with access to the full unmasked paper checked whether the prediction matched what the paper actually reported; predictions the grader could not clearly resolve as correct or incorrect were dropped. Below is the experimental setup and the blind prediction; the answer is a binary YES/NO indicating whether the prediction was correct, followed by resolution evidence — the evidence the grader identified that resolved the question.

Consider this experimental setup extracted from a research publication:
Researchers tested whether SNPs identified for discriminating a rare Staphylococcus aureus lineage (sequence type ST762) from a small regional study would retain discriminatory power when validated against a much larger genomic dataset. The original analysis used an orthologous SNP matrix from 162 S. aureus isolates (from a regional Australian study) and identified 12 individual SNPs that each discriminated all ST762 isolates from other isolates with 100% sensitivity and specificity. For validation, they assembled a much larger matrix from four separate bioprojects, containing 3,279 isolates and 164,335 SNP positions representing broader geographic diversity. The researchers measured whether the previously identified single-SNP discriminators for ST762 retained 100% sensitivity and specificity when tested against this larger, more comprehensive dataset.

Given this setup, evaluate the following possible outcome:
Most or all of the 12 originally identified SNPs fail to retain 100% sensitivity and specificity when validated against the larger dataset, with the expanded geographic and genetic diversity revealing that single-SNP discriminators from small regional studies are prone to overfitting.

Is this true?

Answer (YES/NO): NO